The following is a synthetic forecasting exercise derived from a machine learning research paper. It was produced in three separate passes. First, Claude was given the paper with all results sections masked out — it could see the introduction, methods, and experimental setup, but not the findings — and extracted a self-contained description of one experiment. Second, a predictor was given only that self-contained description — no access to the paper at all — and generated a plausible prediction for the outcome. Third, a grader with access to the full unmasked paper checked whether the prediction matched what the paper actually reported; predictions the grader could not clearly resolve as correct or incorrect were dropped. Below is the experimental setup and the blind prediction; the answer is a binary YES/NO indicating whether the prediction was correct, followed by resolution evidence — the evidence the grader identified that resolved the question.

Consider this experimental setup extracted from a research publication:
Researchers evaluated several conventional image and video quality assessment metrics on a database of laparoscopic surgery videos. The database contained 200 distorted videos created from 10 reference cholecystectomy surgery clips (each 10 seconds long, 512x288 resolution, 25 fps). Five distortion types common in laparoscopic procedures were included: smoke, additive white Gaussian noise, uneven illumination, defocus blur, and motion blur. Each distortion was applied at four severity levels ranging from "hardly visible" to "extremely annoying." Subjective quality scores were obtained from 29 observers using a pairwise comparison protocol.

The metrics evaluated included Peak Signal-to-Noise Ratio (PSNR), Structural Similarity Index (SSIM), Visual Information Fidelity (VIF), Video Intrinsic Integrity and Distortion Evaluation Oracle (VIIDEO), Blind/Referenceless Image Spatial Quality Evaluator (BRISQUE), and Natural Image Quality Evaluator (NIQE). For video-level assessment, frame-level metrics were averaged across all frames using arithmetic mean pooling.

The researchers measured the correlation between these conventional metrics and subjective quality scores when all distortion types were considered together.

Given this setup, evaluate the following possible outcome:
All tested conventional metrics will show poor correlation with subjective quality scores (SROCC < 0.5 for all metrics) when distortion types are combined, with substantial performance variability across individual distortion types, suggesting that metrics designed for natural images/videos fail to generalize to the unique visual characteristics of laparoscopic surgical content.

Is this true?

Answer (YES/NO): NO